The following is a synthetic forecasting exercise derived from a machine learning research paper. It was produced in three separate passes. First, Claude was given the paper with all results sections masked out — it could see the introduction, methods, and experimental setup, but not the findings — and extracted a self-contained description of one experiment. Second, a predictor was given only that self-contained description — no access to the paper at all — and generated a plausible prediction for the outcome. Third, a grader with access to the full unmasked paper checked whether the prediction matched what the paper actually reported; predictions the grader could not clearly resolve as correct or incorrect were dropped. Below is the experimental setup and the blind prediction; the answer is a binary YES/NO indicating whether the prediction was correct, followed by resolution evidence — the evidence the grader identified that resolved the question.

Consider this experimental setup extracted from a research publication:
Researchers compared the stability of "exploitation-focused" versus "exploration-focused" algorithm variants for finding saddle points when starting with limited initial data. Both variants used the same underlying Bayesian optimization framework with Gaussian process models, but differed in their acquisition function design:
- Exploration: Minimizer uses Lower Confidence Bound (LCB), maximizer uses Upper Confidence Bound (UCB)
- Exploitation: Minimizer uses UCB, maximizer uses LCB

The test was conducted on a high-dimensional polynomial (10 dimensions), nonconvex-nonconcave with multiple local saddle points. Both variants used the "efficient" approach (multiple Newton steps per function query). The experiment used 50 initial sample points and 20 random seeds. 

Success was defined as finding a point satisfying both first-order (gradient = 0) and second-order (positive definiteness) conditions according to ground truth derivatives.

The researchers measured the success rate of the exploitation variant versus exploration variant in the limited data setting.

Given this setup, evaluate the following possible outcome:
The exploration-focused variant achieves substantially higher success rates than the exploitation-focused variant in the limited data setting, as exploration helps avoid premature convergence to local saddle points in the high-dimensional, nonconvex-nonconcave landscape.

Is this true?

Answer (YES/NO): YES